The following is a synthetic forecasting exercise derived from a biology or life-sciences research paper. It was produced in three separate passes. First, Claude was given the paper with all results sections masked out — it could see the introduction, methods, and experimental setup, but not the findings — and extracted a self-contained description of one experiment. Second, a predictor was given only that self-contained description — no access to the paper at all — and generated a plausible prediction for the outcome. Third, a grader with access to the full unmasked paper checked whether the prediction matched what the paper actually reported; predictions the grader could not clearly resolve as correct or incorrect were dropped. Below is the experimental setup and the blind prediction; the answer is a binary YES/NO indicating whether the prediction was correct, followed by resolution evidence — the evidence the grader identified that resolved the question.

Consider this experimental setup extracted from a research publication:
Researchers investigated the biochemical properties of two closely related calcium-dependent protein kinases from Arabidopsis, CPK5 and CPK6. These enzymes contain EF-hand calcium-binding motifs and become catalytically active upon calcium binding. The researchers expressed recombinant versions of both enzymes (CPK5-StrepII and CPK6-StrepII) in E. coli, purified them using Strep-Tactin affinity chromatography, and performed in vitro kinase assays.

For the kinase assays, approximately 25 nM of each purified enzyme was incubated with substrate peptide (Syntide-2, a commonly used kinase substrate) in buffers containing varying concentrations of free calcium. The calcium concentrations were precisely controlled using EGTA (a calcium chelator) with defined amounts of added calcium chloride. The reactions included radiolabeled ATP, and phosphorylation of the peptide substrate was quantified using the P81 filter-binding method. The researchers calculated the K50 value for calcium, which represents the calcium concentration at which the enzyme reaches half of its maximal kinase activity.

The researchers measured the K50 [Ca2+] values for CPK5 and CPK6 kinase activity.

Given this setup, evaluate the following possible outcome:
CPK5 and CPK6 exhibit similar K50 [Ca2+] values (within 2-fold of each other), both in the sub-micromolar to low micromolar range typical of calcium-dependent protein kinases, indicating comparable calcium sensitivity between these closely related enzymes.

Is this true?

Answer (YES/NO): NO